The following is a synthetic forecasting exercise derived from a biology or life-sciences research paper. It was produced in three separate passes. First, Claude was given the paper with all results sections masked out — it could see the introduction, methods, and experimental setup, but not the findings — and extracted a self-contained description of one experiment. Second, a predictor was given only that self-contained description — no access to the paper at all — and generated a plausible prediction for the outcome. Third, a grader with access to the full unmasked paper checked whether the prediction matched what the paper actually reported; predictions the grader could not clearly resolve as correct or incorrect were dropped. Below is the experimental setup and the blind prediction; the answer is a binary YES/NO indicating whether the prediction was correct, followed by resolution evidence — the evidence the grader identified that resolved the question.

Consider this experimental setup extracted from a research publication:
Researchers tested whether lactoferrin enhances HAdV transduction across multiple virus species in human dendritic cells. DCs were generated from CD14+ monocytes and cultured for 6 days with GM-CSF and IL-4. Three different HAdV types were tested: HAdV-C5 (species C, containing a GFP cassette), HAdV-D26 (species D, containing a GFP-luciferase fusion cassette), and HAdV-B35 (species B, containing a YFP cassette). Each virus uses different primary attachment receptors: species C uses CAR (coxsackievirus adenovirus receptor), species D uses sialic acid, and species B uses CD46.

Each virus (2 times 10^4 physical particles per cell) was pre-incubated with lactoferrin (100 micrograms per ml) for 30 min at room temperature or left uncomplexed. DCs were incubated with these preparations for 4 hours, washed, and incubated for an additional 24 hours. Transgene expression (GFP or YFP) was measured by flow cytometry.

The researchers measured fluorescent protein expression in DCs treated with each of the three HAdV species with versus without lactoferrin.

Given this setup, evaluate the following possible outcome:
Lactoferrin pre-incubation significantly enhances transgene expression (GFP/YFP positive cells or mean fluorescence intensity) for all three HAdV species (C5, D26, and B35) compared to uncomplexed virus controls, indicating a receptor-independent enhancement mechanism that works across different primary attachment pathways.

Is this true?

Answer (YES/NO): YES